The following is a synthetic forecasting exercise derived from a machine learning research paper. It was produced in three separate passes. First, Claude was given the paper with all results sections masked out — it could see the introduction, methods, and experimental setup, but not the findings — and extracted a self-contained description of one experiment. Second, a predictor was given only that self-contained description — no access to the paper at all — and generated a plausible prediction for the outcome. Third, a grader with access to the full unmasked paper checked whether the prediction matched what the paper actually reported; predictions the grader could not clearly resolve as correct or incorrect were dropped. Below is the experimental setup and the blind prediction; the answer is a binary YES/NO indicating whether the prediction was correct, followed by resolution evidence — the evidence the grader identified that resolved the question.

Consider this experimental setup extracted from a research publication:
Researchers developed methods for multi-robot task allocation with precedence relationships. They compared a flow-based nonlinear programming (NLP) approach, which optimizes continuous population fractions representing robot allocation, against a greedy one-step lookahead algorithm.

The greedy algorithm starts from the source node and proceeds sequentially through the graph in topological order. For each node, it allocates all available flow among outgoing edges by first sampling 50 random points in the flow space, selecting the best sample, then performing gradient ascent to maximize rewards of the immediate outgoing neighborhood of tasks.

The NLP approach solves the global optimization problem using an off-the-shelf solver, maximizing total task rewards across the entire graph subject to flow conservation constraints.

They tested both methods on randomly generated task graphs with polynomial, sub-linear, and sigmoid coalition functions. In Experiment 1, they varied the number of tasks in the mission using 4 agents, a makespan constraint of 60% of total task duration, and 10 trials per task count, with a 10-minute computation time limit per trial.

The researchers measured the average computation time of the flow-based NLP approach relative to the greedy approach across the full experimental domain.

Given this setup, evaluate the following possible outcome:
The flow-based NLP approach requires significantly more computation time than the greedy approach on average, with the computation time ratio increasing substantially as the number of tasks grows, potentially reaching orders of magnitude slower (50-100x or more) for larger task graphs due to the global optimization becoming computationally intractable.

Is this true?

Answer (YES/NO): NO